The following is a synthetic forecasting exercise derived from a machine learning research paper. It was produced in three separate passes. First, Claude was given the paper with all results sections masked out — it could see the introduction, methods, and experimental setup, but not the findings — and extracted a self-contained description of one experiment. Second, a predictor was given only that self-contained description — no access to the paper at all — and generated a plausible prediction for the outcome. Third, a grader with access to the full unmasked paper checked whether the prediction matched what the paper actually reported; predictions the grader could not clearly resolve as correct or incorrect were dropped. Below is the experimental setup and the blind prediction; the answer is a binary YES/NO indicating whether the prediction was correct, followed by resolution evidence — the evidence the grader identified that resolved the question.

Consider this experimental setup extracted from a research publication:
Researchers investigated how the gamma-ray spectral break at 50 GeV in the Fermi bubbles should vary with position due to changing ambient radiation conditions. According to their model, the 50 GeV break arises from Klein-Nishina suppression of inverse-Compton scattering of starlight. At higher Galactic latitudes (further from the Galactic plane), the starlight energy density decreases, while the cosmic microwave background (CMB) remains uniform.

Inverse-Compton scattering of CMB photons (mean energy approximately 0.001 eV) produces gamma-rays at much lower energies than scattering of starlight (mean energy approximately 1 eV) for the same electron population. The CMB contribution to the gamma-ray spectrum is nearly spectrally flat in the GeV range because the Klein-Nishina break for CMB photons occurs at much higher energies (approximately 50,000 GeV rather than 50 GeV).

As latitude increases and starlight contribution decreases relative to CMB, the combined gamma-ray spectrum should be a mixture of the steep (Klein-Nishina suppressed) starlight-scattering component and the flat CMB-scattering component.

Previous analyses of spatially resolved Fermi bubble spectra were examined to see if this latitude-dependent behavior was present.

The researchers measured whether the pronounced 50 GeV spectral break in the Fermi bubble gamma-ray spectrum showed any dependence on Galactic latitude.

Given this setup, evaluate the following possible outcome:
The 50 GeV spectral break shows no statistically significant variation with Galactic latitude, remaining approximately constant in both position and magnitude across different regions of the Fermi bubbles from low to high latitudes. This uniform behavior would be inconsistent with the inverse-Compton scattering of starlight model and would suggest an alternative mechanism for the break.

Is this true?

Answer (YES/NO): NO